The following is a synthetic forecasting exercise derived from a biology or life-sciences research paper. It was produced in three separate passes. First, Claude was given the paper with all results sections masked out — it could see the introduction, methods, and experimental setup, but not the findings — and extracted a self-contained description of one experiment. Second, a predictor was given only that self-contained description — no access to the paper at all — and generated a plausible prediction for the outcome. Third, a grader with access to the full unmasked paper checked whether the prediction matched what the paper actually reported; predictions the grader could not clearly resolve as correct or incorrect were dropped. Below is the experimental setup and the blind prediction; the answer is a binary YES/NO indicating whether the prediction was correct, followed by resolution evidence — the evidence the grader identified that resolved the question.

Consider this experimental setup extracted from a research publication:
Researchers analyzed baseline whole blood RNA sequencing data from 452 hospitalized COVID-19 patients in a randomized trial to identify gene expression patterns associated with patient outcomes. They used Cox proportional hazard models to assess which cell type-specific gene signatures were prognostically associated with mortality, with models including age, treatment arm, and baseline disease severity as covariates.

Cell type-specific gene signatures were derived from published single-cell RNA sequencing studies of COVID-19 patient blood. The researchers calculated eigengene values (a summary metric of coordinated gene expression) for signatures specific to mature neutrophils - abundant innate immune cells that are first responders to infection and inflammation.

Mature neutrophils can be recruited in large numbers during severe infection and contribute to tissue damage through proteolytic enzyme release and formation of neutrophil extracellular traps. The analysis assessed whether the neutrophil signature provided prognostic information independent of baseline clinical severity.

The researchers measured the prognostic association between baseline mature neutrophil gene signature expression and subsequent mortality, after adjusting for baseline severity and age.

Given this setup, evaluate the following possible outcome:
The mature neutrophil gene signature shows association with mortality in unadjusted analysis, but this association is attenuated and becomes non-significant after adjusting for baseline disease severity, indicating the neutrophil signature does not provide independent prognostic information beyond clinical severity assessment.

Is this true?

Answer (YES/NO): NO